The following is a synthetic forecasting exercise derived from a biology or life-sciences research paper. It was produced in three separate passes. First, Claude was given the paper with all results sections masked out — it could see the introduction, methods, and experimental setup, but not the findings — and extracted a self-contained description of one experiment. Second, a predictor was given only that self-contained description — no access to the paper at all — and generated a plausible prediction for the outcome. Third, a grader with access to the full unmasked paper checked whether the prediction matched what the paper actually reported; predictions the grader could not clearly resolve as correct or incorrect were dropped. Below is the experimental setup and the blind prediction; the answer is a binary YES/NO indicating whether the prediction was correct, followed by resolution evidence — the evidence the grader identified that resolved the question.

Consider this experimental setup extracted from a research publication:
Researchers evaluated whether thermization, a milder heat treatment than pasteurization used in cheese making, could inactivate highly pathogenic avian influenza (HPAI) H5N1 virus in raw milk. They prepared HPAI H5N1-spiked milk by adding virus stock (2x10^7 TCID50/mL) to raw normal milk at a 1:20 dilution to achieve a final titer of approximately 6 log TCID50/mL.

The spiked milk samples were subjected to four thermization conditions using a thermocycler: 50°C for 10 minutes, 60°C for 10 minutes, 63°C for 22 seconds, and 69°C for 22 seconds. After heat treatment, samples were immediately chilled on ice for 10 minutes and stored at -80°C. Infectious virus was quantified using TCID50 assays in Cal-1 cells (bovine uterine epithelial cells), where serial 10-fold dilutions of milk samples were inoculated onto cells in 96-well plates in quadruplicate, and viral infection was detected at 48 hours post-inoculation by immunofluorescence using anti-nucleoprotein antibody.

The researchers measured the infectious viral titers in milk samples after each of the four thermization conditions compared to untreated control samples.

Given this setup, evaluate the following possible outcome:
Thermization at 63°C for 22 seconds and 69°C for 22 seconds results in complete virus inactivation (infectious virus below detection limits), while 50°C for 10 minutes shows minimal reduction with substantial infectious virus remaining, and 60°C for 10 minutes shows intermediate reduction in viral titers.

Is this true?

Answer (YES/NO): NO